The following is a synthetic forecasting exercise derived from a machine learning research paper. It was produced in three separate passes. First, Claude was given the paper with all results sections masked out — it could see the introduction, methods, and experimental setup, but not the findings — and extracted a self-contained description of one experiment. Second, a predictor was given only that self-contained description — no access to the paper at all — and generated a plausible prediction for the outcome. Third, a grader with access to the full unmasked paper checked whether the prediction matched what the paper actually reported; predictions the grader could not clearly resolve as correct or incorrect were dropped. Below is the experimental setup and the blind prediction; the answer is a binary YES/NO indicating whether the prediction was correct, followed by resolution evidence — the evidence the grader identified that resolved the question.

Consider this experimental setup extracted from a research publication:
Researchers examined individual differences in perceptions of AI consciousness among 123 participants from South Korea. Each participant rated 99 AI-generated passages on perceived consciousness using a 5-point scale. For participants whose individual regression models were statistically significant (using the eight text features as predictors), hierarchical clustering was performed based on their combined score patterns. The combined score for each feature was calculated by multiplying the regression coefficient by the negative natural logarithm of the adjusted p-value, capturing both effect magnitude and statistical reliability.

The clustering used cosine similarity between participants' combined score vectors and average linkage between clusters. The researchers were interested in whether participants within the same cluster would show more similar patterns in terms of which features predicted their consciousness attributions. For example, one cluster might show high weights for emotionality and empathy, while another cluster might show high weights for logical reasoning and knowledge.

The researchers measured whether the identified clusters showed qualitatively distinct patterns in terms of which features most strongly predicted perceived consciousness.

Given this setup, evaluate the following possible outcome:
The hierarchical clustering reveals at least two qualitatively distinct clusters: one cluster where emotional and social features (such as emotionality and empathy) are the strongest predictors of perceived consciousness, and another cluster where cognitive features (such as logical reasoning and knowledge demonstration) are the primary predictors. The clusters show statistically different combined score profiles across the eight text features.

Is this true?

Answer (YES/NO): NO